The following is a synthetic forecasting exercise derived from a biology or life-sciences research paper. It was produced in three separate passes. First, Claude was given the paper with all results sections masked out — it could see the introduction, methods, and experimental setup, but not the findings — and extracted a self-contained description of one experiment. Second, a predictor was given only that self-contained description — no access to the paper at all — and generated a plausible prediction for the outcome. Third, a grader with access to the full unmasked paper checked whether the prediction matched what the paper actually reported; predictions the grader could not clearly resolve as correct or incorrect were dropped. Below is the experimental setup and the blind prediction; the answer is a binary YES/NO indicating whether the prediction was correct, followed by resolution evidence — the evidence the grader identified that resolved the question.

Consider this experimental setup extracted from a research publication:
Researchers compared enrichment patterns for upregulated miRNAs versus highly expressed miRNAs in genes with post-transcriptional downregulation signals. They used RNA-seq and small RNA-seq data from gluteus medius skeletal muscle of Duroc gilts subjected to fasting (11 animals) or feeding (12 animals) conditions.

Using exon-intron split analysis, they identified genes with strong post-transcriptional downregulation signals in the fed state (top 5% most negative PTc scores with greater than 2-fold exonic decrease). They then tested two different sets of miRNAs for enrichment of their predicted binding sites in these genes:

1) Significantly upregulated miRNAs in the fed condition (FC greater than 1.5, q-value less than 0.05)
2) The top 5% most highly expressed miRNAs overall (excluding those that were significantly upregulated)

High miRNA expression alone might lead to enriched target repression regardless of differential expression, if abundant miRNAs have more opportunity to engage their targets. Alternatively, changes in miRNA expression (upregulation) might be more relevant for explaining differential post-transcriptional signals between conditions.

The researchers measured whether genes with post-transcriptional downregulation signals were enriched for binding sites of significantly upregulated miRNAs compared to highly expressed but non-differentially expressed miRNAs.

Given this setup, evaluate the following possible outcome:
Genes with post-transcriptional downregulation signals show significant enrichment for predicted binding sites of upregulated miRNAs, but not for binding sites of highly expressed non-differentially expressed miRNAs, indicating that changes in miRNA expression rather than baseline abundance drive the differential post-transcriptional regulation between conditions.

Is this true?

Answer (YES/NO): YES